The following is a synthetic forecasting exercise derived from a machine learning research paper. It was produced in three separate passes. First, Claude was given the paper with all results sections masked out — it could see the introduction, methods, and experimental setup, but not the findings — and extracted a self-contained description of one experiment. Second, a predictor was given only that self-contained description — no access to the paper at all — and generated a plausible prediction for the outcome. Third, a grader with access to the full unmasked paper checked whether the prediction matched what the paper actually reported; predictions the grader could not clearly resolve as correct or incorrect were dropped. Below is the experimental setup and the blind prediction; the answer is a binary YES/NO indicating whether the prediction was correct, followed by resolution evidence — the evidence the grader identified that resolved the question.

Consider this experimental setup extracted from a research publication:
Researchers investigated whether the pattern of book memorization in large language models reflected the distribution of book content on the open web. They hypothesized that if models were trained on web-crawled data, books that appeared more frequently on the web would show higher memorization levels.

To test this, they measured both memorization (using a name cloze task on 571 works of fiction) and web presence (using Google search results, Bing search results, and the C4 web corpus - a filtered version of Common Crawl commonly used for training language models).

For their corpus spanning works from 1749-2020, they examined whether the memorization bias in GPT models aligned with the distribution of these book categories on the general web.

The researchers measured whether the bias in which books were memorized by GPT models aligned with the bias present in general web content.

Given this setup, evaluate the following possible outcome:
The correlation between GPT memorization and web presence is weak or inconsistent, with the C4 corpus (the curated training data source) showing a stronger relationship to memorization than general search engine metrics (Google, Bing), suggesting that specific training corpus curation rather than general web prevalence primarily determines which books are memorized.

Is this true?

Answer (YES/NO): NO